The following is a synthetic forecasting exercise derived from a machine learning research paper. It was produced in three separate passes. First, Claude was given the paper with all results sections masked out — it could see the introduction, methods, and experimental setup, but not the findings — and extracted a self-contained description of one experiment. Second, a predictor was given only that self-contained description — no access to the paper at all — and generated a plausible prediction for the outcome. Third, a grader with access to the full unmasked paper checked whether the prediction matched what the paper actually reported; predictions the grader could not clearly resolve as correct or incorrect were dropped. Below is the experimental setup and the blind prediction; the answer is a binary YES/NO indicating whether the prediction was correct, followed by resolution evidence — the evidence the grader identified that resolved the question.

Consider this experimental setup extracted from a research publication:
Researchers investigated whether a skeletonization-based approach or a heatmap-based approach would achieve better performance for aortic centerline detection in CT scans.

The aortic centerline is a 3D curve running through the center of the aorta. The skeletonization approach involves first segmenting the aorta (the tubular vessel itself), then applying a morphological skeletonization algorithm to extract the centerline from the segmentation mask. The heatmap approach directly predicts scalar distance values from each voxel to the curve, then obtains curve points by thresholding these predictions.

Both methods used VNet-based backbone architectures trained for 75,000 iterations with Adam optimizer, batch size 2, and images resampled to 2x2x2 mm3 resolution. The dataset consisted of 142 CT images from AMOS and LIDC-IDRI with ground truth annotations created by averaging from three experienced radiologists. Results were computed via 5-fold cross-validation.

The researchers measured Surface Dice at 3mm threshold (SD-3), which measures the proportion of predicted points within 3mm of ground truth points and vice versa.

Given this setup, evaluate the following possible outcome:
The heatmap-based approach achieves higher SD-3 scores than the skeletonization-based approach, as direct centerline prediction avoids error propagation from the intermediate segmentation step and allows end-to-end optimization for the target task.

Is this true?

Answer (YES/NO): YES